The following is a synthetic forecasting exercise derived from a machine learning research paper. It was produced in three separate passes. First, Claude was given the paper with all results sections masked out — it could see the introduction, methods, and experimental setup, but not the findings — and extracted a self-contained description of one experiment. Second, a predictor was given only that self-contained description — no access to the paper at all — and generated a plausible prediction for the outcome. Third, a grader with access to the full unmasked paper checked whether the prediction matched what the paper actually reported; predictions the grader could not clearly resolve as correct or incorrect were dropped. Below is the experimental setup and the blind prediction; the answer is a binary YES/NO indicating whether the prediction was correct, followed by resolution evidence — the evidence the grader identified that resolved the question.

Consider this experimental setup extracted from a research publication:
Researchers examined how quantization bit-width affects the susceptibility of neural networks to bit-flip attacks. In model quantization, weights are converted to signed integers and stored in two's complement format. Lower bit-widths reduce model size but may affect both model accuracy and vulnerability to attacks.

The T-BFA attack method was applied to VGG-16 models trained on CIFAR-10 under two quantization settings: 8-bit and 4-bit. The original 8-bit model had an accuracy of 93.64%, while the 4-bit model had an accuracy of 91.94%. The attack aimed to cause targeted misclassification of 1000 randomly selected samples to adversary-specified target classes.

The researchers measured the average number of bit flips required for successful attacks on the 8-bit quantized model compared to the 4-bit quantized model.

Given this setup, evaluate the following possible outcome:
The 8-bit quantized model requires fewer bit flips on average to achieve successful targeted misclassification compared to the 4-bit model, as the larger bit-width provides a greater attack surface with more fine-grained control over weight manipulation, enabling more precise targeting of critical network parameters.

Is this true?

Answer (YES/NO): NO